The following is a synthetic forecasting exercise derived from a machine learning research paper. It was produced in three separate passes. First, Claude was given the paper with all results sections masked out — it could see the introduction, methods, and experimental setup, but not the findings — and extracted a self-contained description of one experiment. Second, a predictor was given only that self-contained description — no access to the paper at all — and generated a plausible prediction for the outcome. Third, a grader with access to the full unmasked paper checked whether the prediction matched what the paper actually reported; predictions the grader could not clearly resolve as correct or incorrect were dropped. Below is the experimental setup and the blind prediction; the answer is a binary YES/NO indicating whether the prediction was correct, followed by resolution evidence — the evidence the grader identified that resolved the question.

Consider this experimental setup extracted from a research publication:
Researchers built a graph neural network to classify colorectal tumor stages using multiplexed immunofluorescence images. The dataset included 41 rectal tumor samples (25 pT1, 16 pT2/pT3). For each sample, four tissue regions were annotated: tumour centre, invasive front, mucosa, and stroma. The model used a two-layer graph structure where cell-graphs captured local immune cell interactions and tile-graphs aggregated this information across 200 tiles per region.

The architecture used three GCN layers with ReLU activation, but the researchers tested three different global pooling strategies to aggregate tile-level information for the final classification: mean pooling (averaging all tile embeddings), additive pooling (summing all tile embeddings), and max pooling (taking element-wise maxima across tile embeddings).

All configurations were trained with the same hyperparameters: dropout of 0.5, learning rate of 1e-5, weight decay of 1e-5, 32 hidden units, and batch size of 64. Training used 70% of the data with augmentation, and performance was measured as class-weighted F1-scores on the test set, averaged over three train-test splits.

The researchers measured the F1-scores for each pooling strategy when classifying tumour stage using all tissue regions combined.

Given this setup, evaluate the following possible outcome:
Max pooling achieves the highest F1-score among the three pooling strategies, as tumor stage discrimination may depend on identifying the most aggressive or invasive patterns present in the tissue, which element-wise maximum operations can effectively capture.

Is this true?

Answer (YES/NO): NO